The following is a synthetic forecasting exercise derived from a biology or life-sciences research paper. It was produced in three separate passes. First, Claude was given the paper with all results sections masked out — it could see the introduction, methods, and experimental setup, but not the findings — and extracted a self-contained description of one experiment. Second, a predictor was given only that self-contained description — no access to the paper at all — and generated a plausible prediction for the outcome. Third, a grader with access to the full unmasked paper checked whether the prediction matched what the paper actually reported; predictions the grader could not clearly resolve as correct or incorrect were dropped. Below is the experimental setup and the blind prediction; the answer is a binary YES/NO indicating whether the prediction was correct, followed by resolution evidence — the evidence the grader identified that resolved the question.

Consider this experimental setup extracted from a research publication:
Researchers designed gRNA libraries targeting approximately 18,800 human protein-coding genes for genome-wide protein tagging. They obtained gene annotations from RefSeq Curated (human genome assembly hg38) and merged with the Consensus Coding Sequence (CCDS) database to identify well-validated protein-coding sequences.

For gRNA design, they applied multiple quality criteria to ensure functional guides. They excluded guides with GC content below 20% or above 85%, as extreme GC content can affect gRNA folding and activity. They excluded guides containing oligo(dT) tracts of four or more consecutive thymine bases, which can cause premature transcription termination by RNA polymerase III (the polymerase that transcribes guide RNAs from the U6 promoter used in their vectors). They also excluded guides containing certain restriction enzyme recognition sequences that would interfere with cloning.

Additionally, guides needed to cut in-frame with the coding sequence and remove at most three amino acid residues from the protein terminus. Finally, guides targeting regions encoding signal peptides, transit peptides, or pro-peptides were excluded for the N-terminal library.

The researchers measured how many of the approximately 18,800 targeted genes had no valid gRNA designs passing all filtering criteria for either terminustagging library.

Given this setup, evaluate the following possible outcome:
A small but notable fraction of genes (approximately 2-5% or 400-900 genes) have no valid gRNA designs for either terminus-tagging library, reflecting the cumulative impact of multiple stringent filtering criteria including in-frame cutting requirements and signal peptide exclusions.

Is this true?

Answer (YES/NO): NO